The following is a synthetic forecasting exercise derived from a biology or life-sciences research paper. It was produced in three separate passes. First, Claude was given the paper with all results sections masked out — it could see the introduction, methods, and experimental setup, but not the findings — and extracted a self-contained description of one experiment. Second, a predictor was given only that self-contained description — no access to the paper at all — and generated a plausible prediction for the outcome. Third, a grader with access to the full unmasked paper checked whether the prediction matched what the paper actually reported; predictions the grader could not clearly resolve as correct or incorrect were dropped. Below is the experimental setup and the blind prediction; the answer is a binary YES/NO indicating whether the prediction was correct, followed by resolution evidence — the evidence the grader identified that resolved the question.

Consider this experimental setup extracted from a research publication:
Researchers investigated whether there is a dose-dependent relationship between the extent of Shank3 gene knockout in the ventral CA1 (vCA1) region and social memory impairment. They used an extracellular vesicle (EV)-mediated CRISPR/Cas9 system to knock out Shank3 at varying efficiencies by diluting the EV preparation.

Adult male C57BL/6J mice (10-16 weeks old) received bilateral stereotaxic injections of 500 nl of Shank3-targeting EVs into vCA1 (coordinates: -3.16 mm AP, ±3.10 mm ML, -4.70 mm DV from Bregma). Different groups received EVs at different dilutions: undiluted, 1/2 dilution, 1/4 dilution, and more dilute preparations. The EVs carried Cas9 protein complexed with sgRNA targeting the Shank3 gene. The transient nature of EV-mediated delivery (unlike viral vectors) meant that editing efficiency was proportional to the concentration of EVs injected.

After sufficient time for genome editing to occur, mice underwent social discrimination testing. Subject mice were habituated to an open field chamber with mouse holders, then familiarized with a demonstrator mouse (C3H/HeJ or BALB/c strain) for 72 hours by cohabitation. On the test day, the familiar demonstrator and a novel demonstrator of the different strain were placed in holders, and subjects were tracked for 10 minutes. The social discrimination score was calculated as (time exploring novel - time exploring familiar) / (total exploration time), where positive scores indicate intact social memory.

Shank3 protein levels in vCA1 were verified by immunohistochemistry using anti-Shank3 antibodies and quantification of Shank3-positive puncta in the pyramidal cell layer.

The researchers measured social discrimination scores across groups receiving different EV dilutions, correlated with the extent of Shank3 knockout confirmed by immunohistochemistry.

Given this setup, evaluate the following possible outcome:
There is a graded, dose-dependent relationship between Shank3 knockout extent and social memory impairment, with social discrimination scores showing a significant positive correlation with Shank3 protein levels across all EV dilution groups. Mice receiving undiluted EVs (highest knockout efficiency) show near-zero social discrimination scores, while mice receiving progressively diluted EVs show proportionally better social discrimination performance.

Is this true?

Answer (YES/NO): NO